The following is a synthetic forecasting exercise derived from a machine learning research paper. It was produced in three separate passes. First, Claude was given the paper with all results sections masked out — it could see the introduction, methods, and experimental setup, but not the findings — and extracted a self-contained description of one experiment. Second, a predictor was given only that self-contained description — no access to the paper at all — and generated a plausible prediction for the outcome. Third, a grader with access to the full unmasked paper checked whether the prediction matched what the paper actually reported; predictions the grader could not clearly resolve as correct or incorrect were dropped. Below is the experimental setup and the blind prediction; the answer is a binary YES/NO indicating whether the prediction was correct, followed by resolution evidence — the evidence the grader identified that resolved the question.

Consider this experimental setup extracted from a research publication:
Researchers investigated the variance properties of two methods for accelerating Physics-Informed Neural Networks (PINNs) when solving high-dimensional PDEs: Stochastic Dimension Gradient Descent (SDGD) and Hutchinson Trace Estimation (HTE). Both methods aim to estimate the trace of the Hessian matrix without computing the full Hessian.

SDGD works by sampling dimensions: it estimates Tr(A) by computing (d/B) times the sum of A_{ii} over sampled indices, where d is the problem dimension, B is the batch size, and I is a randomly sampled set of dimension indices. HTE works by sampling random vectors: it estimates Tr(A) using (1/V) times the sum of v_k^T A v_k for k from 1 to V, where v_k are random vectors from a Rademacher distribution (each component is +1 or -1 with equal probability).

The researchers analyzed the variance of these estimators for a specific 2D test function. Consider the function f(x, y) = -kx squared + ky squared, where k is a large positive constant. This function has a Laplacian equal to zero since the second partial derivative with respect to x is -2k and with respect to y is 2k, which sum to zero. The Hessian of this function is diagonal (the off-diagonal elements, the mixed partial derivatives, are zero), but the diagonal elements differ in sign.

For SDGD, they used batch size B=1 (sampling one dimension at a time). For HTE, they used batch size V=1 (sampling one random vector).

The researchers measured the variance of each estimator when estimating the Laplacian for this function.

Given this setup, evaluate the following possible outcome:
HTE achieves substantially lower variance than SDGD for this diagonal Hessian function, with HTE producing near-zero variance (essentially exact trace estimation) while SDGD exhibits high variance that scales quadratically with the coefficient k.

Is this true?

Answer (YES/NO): YES